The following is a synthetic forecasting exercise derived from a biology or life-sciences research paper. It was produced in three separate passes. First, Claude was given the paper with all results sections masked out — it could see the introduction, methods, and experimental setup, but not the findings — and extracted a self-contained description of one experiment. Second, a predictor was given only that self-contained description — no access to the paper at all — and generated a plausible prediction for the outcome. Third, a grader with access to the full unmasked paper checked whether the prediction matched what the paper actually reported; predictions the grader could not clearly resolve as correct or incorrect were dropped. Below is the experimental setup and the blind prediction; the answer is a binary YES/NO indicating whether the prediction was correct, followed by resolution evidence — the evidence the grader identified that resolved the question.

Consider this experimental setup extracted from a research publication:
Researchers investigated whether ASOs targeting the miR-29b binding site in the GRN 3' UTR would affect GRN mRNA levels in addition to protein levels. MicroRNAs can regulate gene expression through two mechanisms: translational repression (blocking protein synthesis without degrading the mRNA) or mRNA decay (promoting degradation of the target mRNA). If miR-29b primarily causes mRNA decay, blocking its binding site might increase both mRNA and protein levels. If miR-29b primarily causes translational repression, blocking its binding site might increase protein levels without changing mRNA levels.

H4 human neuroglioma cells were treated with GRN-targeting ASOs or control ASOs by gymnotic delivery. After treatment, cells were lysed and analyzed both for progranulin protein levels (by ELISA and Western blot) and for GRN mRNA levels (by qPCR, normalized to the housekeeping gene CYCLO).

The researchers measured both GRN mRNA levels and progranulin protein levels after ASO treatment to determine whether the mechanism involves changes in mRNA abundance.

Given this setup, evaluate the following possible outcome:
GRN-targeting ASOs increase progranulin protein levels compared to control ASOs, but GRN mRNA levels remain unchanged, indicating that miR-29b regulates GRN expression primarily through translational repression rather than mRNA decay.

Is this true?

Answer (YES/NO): YES